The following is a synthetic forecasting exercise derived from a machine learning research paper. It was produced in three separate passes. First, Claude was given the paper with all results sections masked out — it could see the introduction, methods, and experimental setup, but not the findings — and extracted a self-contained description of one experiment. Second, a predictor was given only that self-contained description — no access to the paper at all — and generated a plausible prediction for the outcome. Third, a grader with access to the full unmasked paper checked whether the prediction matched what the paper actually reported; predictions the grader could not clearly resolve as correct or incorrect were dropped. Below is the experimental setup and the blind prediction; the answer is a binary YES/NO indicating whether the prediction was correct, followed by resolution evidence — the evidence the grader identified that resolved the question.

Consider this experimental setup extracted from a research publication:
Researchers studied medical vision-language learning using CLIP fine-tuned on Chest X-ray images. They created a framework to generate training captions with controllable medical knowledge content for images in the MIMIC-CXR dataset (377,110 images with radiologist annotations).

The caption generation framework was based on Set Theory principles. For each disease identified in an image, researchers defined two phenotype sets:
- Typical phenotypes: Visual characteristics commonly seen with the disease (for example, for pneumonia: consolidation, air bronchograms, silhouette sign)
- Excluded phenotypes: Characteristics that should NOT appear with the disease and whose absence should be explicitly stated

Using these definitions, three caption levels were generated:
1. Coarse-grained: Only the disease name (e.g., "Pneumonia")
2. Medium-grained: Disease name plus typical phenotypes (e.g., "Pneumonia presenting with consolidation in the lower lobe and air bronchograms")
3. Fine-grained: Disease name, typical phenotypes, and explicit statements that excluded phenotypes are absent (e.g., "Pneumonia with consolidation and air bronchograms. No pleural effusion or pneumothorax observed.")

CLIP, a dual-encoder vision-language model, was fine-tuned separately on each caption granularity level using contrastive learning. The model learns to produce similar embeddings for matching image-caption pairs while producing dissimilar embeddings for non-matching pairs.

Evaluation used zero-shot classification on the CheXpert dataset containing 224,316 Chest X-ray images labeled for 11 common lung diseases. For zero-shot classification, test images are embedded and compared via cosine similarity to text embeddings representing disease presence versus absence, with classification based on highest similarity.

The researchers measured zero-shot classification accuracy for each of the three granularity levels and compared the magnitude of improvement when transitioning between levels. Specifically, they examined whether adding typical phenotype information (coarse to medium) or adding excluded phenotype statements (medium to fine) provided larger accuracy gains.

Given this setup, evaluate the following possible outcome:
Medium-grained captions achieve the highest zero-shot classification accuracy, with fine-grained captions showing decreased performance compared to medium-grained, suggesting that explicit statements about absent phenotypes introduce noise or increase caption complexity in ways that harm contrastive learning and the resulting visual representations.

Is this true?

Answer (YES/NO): NO